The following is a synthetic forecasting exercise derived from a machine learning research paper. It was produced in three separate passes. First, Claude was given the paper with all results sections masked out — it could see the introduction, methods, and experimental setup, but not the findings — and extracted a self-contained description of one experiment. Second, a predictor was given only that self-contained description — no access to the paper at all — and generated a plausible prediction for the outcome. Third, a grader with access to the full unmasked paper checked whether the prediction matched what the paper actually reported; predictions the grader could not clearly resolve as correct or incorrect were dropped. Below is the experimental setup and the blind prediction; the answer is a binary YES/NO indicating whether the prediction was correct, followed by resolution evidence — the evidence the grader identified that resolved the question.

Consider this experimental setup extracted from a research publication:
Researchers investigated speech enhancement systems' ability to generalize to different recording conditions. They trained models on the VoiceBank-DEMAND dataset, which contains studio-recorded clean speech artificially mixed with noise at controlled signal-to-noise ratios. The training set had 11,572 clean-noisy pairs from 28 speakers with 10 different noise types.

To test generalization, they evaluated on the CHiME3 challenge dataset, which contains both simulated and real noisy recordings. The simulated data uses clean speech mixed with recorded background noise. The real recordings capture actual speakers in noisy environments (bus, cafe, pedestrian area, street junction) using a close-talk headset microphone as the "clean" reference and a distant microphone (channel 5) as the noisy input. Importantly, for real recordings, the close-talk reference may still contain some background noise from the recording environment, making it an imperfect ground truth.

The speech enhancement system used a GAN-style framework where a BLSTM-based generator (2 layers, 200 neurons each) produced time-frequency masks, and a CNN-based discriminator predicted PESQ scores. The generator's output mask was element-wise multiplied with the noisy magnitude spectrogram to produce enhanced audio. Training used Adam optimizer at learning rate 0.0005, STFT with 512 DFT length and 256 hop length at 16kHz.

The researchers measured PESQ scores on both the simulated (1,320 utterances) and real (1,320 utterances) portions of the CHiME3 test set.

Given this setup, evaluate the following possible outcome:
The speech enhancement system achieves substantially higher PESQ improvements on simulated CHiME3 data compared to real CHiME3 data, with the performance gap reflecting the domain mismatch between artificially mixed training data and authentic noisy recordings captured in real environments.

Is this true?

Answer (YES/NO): YES